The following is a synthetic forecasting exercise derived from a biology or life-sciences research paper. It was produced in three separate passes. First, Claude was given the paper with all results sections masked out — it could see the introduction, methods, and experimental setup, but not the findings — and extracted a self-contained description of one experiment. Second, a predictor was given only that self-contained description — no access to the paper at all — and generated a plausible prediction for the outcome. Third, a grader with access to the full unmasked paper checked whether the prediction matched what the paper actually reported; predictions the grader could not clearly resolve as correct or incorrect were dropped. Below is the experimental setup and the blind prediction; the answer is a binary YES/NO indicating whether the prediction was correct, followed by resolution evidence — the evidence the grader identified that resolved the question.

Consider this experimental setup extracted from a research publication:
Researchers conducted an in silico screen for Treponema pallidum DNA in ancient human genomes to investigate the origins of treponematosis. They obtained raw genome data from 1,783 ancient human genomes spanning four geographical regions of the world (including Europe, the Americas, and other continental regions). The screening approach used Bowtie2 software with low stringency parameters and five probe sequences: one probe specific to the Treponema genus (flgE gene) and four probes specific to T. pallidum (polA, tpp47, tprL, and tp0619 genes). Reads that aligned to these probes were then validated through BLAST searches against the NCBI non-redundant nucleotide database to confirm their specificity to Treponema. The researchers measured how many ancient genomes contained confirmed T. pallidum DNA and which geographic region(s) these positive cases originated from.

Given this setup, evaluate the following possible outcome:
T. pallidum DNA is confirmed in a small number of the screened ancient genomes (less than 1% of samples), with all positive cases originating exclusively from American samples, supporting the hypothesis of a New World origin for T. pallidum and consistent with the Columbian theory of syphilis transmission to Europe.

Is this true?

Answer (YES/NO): YES